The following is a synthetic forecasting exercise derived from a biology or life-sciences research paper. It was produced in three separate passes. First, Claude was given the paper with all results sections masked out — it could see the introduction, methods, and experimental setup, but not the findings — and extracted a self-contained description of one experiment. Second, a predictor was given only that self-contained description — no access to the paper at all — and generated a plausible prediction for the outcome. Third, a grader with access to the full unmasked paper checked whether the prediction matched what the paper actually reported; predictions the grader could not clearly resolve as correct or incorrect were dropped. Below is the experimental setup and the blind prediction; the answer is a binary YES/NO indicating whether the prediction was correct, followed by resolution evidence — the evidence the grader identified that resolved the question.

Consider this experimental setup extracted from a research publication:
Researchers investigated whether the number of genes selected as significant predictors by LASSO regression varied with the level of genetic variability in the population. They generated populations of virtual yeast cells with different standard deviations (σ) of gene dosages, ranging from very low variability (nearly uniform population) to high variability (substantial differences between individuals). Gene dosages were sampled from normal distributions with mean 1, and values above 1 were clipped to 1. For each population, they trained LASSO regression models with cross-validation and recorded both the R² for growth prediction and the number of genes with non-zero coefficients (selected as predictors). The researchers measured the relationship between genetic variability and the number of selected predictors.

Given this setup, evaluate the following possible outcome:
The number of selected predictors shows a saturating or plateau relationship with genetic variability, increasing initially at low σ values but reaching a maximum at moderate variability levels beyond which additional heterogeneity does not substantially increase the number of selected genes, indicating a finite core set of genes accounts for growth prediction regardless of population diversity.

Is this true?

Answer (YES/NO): NO